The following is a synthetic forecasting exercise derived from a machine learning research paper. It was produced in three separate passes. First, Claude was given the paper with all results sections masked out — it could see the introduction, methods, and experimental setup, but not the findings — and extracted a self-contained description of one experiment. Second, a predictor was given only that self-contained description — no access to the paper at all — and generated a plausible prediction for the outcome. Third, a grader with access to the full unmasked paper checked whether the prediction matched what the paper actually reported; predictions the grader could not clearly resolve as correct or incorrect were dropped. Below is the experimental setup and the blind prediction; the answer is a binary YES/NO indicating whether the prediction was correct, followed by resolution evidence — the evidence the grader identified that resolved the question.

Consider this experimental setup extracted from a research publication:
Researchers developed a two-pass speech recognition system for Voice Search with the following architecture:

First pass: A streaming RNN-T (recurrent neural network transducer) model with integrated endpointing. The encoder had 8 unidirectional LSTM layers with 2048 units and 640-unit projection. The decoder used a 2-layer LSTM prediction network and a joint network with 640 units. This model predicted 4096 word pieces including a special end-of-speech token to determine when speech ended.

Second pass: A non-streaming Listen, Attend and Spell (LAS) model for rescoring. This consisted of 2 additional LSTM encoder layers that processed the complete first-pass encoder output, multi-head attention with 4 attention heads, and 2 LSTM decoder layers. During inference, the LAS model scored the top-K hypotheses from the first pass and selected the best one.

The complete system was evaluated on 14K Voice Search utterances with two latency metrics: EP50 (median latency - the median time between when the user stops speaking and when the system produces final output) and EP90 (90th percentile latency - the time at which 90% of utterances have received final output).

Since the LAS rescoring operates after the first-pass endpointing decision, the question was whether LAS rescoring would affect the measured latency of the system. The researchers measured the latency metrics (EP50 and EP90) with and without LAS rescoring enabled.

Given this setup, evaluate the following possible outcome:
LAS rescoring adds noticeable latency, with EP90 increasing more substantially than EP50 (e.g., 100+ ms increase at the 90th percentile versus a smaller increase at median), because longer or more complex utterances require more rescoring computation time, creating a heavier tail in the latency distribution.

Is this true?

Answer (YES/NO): NO